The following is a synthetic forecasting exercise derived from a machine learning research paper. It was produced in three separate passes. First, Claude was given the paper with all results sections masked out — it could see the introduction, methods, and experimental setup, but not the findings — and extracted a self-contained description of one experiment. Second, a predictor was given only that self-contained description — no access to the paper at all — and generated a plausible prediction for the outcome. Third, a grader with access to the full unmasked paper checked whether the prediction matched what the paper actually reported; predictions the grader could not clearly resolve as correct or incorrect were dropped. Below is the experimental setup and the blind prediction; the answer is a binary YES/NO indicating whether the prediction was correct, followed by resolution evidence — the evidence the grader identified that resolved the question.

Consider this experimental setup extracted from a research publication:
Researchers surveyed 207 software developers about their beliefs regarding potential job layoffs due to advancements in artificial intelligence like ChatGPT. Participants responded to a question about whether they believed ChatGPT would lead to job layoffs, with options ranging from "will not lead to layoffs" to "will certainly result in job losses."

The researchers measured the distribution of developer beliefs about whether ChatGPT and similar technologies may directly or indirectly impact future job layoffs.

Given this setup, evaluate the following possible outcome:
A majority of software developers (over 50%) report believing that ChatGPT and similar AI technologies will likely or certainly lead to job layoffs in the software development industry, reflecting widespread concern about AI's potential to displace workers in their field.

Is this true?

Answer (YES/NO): NO